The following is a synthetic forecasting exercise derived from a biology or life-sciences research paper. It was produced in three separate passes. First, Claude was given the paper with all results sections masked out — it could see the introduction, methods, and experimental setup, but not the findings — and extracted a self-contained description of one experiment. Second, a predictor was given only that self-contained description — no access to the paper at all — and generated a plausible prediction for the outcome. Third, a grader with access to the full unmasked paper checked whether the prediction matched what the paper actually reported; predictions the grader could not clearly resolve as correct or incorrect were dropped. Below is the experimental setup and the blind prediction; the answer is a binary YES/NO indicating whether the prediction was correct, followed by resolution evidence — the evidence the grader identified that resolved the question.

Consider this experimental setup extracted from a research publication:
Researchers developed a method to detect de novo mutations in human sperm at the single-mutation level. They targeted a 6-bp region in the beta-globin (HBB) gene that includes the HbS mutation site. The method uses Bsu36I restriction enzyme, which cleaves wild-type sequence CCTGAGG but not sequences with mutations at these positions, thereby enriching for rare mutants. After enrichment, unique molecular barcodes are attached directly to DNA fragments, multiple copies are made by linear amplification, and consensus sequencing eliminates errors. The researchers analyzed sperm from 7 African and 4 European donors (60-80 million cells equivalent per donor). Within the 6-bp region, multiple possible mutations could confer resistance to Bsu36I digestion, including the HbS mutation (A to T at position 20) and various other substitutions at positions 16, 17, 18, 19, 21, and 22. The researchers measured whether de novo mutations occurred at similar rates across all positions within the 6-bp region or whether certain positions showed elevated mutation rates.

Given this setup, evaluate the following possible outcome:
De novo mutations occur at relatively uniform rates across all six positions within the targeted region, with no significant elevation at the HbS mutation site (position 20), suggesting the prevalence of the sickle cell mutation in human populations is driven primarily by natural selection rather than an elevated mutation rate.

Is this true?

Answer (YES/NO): NO